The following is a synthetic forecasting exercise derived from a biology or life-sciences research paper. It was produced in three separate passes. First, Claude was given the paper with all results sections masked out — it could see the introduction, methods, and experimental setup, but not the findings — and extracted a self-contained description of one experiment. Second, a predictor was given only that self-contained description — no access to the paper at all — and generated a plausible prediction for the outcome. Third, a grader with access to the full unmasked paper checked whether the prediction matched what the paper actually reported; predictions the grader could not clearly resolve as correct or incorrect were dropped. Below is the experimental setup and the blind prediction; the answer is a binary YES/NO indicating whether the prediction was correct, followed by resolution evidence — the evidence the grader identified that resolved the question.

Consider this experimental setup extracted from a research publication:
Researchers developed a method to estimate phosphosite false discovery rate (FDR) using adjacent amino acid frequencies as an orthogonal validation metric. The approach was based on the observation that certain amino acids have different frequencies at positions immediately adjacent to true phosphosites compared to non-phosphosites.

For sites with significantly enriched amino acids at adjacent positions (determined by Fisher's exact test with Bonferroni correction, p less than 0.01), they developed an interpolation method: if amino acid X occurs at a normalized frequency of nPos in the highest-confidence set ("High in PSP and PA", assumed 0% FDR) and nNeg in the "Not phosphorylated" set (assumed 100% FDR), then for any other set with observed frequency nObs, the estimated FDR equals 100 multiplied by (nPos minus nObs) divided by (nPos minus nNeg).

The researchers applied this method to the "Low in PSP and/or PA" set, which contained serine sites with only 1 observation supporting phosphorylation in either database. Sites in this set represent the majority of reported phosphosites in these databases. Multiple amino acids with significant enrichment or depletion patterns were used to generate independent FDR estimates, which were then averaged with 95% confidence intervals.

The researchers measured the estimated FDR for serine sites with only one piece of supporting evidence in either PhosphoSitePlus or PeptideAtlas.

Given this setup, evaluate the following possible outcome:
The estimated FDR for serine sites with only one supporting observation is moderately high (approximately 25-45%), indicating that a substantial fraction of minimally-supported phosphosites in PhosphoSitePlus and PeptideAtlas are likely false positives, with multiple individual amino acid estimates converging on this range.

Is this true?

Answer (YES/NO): NO